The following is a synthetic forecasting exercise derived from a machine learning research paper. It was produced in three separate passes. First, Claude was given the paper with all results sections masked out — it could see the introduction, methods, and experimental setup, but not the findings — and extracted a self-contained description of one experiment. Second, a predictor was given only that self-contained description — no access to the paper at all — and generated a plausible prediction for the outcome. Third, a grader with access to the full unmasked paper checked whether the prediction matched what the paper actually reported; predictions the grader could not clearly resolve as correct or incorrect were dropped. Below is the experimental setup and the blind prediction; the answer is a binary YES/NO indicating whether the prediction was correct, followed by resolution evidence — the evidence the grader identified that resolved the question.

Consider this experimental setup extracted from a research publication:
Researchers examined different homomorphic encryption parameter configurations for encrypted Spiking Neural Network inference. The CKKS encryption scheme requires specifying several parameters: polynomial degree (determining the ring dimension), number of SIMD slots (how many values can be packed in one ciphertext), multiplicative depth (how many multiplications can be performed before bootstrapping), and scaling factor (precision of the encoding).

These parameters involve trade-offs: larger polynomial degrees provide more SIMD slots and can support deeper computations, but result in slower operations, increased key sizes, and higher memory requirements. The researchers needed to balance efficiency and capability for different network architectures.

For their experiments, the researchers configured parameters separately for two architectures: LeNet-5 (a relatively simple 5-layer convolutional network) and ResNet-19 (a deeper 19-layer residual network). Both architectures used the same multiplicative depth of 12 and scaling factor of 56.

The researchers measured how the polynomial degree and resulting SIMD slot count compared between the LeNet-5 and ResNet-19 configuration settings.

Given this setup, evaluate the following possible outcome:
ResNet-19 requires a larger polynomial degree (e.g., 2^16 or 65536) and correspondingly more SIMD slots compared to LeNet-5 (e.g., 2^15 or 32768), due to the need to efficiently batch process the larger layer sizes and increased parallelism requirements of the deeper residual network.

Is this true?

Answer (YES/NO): NO